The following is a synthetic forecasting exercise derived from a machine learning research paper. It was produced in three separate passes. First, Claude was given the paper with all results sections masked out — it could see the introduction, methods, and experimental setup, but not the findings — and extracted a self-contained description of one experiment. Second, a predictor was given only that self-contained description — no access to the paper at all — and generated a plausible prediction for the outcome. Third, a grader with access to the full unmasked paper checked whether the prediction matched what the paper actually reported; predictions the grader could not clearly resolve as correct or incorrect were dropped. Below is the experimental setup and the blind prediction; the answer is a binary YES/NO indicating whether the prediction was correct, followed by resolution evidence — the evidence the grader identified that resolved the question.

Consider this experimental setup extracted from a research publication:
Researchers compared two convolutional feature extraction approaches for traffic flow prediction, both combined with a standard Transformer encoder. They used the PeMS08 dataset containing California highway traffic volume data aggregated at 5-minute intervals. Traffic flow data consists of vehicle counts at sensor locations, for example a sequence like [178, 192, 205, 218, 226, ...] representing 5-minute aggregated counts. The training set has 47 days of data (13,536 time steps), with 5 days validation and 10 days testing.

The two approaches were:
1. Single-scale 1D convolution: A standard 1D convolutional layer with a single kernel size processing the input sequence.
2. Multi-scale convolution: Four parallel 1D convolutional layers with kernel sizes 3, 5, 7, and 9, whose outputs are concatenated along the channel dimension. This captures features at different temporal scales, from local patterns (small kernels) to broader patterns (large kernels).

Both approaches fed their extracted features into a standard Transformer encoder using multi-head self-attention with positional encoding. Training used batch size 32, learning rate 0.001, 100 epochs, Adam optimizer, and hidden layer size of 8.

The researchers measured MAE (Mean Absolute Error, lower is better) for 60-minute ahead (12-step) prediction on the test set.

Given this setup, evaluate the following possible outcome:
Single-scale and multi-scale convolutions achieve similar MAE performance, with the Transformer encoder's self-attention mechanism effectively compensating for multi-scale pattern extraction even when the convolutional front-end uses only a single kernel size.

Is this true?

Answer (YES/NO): NO